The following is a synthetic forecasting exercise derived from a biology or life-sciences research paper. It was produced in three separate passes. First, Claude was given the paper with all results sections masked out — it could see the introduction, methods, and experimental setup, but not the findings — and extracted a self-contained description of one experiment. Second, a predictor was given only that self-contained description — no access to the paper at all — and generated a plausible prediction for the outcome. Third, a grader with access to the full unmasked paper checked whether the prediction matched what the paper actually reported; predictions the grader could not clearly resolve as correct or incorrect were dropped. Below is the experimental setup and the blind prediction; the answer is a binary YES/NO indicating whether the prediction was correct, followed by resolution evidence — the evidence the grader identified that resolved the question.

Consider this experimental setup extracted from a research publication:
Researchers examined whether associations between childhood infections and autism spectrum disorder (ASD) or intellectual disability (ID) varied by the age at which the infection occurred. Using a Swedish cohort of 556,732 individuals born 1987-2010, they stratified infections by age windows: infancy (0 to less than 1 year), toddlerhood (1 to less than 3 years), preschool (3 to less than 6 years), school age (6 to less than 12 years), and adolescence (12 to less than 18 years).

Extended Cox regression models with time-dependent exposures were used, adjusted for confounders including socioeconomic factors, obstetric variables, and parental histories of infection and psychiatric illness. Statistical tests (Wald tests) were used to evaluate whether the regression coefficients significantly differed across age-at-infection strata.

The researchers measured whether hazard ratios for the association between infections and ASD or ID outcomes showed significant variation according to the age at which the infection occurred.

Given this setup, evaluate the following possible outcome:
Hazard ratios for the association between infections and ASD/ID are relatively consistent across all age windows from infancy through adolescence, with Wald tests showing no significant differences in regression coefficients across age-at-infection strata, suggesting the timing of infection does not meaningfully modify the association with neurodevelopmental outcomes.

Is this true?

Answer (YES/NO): NO